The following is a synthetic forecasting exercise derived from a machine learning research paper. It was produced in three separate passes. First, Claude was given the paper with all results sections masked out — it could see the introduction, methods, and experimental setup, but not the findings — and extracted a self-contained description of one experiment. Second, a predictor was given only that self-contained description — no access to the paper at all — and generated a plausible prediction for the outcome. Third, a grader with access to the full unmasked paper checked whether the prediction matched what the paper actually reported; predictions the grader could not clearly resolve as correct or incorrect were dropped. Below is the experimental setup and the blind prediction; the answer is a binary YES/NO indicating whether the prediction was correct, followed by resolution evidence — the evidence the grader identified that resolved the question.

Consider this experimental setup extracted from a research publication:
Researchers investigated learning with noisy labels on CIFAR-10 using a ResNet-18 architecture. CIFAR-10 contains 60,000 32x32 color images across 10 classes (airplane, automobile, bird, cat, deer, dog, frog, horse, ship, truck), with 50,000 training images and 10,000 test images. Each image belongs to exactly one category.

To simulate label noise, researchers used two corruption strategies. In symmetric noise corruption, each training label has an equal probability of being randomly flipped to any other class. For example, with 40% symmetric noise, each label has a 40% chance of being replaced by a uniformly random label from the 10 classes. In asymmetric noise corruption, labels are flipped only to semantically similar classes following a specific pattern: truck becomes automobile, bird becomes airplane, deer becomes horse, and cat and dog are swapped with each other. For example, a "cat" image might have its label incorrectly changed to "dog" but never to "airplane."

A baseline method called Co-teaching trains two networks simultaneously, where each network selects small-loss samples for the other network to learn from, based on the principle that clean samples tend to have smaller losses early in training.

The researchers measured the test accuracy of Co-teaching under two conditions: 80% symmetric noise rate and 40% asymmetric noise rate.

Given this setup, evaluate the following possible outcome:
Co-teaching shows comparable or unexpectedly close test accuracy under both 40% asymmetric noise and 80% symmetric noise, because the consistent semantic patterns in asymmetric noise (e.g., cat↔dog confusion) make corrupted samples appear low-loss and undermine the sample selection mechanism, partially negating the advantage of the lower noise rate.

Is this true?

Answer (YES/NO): NO